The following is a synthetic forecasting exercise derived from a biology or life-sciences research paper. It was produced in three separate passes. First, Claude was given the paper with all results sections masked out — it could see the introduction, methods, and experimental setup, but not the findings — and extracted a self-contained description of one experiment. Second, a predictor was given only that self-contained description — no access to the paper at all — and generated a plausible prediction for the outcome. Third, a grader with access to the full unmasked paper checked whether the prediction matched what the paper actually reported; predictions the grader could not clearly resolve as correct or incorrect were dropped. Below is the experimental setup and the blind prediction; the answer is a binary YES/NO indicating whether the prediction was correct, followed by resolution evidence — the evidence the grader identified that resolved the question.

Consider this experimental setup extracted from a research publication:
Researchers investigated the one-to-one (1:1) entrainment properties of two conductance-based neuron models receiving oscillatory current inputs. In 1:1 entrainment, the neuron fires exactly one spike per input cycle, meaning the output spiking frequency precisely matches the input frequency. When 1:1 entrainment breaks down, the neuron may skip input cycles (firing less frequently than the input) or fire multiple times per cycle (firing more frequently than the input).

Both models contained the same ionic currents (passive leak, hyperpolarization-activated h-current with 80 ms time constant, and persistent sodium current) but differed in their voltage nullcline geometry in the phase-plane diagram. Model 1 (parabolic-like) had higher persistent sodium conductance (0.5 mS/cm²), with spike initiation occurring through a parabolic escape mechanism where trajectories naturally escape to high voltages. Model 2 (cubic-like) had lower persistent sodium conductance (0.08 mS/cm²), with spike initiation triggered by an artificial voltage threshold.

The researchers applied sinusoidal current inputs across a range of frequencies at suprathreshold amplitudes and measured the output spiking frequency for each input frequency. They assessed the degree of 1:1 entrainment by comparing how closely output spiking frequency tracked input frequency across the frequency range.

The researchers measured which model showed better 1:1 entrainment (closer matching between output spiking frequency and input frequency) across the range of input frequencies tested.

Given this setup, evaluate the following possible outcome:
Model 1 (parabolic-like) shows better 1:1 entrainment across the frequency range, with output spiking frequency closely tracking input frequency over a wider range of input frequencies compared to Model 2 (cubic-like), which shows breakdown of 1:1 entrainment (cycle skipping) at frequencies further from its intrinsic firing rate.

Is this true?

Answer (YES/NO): NO